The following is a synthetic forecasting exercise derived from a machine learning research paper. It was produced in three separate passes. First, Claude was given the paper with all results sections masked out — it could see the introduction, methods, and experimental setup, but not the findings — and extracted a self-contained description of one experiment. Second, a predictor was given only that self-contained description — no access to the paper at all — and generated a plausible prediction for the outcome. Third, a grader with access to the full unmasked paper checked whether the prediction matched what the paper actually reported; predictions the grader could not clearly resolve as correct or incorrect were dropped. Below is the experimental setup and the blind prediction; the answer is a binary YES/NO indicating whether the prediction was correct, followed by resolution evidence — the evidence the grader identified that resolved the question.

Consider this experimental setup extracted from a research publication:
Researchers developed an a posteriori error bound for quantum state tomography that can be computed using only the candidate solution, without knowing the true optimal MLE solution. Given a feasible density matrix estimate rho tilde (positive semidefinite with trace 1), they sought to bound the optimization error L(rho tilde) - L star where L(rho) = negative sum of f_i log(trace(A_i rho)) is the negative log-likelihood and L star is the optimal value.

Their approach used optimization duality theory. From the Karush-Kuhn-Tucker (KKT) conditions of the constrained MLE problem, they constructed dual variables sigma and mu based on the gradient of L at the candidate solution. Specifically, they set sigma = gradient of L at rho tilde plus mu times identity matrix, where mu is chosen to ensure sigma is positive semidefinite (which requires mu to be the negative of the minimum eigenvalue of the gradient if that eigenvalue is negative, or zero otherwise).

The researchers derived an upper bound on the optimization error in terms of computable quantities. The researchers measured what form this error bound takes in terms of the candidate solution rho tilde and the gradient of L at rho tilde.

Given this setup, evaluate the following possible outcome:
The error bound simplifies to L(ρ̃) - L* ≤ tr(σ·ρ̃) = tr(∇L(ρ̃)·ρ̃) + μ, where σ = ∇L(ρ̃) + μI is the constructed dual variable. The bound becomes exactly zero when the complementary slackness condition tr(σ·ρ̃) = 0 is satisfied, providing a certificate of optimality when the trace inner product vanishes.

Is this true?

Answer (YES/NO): YES